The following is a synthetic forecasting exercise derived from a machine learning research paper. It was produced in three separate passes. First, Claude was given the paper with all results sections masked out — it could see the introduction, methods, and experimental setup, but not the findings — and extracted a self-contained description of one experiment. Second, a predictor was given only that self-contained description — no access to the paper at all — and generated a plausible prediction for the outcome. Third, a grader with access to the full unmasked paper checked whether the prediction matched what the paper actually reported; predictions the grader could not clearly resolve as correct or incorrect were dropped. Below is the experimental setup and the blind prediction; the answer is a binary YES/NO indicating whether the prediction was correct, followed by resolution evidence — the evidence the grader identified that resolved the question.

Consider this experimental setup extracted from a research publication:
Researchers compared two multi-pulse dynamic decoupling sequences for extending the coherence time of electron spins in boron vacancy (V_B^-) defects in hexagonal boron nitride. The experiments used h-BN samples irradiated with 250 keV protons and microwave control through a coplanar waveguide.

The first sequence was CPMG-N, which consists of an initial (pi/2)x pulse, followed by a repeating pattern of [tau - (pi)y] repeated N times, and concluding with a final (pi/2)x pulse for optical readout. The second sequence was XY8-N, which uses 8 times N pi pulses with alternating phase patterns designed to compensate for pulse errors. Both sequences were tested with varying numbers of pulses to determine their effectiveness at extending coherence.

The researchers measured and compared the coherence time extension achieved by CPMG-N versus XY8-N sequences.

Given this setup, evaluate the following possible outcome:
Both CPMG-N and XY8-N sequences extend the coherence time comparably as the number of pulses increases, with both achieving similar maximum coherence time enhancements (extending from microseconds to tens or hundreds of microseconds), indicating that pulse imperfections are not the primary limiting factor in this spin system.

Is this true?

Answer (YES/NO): NO